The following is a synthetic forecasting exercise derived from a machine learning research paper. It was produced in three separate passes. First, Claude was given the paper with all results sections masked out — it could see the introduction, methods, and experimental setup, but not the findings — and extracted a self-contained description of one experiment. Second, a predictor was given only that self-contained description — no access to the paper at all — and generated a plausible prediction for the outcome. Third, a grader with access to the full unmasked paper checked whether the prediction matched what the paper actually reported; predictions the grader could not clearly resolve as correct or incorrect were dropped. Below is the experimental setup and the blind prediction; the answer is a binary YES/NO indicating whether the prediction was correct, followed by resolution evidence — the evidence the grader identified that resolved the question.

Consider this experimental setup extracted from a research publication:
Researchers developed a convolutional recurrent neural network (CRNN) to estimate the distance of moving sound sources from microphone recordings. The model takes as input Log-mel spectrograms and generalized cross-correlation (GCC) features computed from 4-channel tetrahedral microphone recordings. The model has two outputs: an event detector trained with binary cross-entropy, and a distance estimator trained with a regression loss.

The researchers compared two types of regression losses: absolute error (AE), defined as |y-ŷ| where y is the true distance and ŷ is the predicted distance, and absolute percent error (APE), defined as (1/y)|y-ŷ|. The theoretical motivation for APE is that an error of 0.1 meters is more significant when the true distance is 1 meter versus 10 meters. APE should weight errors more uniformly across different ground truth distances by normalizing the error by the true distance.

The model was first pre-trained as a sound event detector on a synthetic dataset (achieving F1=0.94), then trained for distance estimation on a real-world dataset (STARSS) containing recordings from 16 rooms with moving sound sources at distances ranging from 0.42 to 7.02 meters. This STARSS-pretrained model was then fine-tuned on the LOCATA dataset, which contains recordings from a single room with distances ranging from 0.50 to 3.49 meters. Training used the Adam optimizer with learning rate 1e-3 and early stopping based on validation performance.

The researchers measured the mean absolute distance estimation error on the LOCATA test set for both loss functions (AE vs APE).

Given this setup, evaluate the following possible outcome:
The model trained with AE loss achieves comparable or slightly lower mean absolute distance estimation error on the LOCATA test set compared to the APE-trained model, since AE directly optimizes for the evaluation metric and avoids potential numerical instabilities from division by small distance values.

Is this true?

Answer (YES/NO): NO